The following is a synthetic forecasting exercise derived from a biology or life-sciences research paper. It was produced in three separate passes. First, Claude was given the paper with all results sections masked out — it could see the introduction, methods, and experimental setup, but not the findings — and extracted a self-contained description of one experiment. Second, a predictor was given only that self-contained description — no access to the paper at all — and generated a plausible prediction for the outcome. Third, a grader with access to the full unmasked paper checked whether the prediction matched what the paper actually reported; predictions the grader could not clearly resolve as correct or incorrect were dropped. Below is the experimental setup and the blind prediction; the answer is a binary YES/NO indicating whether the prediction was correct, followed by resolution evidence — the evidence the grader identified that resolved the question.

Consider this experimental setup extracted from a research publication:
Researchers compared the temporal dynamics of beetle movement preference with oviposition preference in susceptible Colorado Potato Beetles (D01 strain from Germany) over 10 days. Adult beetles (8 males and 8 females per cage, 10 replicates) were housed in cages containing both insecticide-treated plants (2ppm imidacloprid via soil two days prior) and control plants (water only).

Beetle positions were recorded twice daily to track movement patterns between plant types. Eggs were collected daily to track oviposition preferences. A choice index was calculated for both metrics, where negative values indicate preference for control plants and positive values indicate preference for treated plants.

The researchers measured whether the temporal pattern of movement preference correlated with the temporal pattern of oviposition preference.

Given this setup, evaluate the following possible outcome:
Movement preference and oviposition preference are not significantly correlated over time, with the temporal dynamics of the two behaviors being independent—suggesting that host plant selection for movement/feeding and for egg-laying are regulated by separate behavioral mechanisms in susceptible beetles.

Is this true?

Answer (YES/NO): NO